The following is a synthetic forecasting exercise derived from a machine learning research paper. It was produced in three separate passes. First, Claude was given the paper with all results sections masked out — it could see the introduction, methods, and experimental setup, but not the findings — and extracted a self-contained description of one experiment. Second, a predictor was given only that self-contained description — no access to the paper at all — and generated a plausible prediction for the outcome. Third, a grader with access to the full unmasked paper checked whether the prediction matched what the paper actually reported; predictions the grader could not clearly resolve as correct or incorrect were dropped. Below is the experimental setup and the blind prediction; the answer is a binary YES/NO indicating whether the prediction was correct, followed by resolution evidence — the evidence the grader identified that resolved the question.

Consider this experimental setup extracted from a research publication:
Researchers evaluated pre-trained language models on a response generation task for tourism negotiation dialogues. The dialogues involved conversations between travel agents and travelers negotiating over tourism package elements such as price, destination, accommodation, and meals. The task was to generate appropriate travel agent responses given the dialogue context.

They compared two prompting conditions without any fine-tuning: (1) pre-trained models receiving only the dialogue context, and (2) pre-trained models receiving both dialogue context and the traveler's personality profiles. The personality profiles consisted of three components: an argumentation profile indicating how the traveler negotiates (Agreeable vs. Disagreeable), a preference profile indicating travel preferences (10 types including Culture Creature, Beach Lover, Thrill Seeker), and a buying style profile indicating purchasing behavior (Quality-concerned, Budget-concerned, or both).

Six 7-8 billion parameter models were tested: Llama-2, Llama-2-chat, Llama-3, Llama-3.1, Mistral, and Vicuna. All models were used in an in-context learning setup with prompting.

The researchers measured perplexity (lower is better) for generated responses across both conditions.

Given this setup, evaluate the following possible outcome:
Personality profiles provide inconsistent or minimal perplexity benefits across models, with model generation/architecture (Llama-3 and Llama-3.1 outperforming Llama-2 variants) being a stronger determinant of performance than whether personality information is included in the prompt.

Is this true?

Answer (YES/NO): NO